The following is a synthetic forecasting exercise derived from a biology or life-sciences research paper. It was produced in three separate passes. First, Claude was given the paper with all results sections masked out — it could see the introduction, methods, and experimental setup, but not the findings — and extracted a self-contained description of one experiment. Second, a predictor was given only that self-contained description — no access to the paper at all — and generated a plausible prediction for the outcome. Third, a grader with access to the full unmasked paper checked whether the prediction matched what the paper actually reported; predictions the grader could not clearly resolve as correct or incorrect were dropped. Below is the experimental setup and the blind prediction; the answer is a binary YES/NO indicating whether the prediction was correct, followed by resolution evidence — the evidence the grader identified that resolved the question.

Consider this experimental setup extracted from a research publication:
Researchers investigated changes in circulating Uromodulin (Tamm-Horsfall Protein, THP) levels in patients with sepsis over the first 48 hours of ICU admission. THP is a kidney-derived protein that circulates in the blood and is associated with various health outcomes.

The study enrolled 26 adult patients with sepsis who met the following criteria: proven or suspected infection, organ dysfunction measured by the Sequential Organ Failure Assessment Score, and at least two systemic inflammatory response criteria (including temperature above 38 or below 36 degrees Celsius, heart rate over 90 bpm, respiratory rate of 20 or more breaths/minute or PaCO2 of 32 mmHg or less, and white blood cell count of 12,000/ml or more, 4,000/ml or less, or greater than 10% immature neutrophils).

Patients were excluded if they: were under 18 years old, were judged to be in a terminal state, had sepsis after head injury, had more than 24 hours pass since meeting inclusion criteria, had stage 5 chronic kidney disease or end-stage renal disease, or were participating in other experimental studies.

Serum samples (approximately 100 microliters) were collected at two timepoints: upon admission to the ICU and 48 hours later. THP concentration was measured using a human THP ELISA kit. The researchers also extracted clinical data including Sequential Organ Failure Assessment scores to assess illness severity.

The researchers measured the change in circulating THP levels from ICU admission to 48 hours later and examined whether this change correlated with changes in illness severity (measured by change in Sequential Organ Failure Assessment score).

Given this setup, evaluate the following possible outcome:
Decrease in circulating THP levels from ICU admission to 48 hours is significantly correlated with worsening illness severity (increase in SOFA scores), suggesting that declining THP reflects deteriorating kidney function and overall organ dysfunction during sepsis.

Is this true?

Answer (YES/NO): NO